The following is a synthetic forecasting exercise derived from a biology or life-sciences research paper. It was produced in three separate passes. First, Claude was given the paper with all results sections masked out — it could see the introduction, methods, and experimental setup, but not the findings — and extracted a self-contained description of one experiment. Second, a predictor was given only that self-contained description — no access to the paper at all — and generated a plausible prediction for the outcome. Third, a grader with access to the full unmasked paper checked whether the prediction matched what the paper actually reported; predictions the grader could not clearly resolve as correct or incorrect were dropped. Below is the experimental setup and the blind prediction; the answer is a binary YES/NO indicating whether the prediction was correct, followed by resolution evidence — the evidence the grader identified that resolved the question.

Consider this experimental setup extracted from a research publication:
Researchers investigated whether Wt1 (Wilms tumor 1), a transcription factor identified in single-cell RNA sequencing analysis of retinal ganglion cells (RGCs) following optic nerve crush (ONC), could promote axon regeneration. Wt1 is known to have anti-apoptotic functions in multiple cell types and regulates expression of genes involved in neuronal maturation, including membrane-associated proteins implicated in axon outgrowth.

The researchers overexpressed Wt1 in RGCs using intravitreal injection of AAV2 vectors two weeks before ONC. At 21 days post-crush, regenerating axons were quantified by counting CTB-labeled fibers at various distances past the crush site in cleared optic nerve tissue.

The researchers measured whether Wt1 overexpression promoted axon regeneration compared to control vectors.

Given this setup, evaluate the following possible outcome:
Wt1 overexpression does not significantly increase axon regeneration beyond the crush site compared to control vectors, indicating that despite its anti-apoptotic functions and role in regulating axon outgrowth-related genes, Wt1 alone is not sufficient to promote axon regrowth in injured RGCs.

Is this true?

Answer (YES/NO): NO